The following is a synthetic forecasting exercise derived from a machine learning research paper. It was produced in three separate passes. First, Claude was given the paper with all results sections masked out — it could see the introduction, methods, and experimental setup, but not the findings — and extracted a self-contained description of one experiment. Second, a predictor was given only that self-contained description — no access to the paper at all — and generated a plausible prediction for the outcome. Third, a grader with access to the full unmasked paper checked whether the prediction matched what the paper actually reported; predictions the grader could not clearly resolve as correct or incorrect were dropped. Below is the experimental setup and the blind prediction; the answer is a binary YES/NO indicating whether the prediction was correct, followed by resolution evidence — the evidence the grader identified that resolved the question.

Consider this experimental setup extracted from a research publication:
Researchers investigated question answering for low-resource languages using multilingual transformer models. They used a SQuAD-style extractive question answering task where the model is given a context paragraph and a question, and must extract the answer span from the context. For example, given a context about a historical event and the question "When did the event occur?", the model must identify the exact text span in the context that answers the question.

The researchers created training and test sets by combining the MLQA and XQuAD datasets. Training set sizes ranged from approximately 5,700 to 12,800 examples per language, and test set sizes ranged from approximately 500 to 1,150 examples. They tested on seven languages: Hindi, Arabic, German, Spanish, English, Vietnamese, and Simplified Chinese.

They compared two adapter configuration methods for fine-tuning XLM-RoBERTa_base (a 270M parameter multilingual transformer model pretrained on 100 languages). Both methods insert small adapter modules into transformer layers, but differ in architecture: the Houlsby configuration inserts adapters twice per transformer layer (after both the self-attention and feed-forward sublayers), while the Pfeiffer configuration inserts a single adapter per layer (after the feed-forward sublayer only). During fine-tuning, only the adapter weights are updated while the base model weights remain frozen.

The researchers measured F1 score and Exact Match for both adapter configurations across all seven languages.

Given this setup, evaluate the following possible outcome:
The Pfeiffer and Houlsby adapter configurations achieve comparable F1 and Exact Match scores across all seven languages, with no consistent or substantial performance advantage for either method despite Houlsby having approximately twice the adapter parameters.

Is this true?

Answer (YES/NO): YES